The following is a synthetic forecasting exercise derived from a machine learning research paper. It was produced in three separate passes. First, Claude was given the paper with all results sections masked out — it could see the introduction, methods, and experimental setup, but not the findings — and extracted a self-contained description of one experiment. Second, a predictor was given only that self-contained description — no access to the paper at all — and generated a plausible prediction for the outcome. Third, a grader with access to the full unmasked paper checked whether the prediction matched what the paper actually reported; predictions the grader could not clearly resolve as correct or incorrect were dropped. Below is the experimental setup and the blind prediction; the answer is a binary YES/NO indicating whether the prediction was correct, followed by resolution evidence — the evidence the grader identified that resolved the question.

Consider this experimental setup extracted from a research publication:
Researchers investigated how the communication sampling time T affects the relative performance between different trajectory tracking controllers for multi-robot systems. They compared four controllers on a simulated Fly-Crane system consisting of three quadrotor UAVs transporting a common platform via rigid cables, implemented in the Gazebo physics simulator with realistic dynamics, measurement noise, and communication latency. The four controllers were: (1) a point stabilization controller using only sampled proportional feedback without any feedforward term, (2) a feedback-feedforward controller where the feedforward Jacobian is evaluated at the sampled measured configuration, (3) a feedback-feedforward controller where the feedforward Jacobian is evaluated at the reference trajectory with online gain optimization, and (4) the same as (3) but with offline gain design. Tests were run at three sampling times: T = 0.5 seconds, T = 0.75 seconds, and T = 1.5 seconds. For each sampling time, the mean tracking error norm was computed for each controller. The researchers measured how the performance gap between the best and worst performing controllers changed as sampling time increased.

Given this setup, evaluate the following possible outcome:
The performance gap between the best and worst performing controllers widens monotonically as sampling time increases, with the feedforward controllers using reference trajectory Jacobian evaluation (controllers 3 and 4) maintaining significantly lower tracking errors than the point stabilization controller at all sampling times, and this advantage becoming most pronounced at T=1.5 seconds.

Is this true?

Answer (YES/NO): YES